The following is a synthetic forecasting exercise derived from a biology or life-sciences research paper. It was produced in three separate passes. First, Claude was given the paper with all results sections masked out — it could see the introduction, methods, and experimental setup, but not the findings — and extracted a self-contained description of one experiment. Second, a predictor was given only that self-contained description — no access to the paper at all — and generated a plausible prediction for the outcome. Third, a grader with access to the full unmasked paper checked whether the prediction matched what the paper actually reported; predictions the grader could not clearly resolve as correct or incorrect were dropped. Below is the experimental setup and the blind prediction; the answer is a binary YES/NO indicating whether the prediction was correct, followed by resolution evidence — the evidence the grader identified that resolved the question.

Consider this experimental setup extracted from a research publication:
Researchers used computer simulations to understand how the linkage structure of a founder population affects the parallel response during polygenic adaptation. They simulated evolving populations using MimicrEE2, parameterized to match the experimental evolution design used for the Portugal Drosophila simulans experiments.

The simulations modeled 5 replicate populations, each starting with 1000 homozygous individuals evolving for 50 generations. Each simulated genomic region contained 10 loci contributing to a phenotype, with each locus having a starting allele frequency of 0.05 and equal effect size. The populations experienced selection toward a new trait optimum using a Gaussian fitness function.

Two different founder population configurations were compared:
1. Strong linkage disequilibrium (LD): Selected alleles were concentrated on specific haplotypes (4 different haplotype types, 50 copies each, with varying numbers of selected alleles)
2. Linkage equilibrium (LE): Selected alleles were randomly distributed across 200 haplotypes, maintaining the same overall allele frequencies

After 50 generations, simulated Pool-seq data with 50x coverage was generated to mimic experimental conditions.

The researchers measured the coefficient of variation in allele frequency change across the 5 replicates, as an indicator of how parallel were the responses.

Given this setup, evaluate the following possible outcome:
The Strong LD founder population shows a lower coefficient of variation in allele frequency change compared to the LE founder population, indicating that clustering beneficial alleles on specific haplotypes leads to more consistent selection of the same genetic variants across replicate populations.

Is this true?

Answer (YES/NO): YES